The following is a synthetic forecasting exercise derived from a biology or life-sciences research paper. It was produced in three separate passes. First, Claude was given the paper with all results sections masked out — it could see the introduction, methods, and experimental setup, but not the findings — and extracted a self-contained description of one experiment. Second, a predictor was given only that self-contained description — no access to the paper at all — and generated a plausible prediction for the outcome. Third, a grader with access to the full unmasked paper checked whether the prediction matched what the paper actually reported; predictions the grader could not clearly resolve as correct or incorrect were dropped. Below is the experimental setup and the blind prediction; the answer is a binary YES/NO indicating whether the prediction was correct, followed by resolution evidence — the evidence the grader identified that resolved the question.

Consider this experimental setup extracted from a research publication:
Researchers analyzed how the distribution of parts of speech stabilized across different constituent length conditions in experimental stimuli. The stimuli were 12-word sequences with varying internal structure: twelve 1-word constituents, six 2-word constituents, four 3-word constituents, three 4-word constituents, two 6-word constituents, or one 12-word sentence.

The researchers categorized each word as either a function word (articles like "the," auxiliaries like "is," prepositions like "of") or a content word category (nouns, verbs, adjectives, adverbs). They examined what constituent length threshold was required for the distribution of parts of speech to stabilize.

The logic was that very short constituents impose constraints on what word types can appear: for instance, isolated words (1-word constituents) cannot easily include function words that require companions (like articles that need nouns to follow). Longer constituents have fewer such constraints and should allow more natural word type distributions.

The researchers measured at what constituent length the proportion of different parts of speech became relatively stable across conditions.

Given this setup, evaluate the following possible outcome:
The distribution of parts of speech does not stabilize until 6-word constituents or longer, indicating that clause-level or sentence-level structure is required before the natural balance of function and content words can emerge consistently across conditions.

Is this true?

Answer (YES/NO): NO